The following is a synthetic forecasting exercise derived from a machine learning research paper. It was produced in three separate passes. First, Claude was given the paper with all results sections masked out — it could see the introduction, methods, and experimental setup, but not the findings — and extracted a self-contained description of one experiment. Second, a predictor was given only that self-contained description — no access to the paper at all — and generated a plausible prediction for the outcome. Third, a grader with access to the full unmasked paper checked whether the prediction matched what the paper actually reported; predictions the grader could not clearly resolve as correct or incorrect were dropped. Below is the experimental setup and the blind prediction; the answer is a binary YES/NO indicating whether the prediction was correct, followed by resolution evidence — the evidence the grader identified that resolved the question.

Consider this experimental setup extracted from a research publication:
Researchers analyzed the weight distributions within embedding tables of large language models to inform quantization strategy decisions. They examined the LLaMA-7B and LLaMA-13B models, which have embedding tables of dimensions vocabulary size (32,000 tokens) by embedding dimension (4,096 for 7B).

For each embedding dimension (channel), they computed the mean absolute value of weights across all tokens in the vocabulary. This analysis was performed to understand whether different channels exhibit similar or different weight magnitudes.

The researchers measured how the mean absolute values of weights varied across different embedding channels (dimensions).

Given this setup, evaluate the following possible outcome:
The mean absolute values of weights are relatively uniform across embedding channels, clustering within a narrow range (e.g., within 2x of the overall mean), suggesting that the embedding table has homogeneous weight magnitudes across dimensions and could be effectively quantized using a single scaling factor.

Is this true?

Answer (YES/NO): NO